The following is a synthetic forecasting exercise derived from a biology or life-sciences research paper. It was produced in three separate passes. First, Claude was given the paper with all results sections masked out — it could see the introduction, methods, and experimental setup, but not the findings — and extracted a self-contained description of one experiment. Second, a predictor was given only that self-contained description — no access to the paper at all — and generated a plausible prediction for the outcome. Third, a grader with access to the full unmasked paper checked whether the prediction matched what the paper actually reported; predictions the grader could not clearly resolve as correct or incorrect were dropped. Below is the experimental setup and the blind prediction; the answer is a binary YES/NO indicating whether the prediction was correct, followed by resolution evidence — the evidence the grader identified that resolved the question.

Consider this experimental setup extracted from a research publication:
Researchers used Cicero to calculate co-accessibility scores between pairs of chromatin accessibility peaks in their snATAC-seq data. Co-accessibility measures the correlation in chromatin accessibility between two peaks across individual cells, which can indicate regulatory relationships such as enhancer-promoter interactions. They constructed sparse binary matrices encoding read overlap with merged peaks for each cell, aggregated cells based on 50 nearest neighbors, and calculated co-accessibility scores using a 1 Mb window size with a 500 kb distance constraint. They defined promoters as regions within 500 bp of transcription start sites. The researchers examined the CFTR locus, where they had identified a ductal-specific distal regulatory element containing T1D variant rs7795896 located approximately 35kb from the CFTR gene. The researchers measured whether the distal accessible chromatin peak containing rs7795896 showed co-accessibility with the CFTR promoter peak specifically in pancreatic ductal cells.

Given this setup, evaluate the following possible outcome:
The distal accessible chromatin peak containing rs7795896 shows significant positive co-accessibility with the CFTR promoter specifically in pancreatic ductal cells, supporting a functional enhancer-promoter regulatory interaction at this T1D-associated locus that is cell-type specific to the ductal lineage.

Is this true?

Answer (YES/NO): YES